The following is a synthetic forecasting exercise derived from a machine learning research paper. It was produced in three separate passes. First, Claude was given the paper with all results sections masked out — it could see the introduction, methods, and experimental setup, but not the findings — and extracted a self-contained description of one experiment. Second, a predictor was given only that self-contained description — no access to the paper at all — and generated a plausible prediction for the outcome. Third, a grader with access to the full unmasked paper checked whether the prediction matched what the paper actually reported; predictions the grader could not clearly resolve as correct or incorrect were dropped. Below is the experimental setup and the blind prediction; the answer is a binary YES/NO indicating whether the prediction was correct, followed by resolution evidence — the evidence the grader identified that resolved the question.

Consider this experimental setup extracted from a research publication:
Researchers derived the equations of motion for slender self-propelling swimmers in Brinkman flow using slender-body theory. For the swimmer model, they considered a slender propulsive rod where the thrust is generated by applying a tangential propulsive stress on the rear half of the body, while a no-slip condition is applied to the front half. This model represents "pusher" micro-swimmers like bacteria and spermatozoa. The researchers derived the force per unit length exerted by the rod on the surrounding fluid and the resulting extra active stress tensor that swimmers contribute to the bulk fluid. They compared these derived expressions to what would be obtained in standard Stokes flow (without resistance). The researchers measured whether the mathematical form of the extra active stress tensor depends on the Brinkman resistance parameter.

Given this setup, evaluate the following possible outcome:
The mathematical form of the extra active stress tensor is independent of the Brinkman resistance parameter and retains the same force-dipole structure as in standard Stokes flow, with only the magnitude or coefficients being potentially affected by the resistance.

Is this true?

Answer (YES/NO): YES